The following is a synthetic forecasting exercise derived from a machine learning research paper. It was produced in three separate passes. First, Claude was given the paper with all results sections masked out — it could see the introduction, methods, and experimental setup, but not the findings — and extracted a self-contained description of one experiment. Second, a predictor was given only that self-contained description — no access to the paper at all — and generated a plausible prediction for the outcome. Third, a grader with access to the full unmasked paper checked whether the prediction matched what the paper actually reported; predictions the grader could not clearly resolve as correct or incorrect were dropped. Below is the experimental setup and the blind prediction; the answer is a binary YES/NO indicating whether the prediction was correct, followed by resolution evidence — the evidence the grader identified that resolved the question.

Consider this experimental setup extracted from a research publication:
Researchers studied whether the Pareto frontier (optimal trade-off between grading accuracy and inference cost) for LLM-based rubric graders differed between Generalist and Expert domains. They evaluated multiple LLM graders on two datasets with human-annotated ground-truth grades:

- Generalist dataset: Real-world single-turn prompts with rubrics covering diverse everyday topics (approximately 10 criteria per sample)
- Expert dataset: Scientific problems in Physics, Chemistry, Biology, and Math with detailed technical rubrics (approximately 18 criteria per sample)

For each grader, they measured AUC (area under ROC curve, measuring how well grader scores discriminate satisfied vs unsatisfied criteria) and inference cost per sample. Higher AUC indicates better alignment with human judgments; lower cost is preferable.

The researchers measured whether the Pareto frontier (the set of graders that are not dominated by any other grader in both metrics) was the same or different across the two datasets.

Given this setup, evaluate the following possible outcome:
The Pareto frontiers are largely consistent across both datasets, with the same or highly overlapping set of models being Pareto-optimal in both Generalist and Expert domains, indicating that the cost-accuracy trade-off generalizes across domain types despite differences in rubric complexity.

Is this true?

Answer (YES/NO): YES